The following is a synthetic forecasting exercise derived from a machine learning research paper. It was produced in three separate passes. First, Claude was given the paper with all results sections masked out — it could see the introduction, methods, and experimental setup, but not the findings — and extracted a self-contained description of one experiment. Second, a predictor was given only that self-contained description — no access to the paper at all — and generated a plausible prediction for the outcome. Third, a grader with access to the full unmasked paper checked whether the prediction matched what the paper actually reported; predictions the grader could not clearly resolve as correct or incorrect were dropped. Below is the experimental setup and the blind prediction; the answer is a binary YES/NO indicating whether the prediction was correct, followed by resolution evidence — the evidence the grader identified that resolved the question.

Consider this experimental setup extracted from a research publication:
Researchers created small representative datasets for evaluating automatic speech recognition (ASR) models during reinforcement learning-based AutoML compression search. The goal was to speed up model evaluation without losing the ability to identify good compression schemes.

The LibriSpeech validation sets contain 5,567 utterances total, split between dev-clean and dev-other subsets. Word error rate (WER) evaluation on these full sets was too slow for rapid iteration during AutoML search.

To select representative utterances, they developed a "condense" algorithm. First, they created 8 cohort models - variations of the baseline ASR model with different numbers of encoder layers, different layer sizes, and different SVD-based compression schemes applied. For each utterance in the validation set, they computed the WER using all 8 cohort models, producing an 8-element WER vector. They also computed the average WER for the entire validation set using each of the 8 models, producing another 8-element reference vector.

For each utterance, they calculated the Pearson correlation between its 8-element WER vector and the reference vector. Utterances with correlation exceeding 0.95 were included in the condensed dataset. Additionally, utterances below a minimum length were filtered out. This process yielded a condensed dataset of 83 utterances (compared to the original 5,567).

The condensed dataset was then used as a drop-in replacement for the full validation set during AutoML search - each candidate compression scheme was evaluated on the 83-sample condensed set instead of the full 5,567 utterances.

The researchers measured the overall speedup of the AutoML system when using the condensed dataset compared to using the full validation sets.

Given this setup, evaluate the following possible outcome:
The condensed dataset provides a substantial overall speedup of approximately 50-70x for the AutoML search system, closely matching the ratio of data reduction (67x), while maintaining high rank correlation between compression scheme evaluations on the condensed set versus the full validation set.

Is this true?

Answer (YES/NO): NO